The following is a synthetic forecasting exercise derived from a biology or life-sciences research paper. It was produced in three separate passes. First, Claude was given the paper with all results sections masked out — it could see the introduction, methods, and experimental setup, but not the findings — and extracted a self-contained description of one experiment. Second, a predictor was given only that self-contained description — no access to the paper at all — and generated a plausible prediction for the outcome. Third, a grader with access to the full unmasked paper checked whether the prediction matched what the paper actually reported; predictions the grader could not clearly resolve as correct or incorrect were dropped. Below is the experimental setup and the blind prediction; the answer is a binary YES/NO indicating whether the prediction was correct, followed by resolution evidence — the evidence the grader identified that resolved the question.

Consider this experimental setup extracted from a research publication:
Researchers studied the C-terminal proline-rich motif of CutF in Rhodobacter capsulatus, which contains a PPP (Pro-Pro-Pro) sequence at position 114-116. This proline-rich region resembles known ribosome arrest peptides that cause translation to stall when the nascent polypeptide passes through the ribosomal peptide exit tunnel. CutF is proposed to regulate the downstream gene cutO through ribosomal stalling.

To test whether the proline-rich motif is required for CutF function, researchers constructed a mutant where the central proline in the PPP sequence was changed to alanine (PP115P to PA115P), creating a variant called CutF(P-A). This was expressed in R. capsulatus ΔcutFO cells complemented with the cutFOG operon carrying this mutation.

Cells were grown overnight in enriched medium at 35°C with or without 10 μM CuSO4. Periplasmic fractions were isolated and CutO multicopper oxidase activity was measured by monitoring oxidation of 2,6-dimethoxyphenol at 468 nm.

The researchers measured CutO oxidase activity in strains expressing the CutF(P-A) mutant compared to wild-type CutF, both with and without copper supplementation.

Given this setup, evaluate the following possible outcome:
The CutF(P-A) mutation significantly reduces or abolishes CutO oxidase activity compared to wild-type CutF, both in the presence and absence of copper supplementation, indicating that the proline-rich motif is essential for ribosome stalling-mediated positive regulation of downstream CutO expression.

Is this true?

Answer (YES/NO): YES